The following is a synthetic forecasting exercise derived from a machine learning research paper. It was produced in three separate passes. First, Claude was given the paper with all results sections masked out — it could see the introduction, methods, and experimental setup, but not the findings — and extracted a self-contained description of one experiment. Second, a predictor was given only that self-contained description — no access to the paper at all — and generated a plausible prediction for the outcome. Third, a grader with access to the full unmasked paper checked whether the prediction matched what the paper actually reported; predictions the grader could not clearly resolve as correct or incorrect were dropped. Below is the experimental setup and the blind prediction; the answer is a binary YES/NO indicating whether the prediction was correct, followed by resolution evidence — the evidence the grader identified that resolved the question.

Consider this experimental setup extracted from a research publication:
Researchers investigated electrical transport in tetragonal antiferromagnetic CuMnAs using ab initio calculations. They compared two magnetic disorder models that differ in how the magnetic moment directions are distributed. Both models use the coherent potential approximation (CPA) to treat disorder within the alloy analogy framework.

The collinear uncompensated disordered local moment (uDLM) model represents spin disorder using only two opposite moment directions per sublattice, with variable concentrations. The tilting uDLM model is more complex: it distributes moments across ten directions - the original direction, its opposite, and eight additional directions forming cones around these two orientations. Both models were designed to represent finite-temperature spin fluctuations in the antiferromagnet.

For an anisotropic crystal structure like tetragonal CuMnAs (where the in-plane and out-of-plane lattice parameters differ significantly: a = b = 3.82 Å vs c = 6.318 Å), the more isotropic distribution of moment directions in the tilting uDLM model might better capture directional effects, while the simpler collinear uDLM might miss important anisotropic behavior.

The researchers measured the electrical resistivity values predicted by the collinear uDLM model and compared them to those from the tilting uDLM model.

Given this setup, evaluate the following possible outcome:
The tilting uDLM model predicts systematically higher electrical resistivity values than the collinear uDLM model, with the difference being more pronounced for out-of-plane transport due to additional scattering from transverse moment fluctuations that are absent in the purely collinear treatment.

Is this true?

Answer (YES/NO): NO